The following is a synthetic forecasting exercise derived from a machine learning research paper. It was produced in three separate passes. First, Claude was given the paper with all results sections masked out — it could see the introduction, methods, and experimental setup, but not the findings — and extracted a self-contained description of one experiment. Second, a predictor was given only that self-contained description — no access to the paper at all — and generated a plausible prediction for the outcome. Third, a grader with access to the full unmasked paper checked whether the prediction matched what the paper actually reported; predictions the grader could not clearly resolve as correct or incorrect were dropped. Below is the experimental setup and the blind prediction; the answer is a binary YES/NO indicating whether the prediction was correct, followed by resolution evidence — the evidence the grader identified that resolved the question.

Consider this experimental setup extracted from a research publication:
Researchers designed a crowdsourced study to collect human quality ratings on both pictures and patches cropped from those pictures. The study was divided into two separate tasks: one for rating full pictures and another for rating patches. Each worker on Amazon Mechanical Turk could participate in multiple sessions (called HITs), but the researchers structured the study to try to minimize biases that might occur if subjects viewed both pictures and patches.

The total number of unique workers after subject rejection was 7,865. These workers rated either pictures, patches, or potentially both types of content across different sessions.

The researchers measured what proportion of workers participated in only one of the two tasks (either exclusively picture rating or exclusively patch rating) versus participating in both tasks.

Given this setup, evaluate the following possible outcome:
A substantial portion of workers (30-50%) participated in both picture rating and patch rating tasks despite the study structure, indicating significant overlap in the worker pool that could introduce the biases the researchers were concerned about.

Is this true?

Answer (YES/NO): NO